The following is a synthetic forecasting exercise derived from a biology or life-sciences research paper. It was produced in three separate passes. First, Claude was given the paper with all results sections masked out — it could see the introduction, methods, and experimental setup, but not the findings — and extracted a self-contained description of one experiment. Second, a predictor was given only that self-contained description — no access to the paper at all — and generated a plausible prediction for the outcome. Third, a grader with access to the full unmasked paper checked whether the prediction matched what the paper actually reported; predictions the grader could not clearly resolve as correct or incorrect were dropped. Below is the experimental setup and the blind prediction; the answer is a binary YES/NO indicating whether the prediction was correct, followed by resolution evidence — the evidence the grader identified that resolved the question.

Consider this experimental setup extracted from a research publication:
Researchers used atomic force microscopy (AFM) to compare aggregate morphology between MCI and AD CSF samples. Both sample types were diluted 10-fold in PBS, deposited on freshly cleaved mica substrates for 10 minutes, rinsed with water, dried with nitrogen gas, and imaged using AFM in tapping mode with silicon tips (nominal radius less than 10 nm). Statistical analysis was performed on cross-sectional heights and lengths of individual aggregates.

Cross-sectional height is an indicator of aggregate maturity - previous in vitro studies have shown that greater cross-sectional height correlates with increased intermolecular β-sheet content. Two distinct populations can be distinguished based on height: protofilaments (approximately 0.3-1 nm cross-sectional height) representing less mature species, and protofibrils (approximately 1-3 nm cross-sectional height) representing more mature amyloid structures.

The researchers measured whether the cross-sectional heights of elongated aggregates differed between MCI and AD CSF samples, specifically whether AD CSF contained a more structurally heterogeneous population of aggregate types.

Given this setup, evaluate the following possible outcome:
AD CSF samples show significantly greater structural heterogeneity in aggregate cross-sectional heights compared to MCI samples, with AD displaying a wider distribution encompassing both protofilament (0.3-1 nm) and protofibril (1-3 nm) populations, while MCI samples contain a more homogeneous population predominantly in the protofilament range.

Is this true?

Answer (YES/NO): YES